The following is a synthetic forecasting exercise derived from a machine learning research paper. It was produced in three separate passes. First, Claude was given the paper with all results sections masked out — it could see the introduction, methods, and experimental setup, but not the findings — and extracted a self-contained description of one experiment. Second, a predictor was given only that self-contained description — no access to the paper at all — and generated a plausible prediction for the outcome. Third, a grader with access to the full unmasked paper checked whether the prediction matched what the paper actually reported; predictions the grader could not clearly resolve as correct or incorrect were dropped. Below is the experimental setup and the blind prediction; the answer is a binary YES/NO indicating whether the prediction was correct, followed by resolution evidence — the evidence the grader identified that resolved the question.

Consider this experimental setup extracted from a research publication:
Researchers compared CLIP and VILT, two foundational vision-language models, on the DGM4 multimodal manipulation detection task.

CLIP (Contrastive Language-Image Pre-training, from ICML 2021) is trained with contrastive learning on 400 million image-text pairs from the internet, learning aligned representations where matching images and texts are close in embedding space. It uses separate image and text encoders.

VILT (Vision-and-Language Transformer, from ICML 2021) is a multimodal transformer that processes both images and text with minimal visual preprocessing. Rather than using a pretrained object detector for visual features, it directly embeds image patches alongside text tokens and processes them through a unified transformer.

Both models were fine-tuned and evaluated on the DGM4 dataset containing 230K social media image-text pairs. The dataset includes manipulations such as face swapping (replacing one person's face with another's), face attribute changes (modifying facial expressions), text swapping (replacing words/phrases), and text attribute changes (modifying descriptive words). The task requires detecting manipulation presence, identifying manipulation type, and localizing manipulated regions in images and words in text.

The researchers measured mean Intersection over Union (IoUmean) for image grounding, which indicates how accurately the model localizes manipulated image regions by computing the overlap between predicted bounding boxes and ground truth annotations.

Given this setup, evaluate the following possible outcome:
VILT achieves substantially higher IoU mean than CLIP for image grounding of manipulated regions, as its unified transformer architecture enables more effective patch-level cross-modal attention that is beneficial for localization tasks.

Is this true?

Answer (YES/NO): YES